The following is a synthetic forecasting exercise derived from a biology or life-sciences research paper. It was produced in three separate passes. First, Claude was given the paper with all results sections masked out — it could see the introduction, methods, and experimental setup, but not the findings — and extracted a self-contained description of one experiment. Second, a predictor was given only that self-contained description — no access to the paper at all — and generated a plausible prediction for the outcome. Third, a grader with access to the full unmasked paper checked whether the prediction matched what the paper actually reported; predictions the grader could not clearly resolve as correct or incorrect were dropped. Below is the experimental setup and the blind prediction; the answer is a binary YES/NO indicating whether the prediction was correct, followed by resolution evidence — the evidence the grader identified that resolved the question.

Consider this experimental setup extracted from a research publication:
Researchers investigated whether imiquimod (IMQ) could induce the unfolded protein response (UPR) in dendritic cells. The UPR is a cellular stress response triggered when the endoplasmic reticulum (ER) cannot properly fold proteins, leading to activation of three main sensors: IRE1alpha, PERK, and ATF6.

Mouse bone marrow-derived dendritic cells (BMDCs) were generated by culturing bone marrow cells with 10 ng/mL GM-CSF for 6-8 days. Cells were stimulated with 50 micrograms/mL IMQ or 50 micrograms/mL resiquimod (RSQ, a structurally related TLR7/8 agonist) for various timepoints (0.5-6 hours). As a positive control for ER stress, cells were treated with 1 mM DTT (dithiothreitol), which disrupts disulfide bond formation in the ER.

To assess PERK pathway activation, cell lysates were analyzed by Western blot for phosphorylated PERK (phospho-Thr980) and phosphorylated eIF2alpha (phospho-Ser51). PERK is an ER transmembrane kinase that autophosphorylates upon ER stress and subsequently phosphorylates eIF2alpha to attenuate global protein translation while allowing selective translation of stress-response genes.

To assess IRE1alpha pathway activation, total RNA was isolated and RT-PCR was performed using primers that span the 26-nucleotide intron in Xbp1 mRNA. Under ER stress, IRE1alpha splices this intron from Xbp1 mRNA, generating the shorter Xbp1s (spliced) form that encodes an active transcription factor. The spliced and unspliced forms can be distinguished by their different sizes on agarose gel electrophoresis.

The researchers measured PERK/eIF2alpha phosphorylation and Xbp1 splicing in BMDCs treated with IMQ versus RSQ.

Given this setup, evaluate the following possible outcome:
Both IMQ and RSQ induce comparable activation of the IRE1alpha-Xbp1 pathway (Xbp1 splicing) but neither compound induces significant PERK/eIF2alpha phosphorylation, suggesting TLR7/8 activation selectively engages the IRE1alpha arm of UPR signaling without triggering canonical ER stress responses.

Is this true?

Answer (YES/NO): NO